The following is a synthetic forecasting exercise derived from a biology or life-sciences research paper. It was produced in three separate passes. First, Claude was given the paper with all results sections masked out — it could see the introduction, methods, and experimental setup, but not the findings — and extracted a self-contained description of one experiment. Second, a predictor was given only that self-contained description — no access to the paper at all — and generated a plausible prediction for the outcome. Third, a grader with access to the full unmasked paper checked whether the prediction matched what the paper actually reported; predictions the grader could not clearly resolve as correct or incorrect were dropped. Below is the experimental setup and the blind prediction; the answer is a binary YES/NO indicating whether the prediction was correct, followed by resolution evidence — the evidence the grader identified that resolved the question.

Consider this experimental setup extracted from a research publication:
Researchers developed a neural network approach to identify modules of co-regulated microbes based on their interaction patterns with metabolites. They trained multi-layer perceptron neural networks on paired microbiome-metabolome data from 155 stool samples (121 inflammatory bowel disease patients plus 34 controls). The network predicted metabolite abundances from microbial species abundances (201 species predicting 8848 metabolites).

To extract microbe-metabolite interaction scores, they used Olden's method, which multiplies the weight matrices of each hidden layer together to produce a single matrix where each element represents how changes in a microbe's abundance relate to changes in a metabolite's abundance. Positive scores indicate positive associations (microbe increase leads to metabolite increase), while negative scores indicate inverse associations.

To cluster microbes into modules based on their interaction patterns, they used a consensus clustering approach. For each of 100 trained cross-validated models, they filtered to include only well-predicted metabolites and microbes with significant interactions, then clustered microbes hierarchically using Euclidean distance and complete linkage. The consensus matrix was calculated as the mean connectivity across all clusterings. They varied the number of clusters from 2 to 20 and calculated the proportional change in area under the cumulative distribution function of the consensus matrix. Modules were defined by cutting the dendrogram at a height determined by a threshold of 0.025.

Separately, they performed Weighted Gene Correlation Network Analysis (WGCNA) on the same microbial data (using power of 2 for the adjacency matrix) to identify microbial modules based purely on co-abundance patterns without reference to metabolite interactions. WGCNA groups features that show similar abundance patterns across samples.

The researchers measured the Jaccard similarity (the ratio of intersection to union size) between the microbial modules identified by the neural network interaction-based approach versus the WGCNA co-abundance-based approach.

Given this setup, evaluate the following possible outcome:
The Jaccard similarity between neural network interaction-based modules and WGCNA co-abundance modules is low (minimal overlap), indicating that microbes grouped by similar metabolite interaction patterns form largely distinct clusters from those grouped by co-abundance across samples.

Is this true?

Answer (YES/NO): YES